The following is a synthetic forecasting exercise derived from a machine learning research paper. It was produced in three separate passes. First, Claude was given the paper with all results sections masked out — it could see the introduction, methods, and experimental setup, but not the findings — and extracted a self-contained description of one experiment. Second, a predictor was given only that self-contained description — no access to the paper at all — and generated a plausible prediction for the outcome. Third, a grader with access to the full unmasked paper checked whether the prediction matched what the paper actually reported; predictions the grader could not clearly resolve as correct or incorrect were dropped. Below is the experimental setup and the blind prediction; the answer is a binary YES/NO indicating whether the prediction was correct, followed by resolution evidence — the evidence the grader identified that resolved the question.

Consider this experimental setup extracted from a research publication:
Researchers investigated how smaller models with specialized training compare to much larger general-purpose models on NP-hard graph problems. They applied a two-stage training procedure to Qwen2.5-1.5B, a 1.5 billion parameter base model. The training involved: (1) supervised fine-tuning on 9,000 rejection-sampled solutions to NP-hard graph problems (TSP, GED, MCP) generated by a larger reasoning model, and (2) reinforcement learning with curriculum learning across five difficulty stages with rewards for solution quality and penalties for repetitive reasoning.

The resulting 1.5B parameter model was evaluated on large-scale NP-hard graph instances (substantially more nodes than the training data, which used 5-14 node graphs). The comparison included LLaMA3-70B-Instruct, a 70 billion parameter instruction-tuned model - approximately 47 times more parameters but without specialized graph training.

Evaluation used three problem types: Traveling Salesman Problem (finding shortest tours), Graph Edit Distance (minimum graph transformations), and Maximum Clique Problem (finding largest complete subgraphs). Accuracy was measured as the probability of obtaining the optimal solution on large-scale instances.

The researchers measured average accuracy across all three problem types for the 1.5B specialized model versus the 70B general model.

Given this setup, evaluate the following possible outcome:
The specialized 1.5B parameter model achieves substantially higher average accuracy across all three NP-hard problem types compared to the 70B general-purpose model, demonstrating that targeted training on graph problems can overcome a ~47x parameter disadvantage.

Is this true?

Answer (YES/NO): YES